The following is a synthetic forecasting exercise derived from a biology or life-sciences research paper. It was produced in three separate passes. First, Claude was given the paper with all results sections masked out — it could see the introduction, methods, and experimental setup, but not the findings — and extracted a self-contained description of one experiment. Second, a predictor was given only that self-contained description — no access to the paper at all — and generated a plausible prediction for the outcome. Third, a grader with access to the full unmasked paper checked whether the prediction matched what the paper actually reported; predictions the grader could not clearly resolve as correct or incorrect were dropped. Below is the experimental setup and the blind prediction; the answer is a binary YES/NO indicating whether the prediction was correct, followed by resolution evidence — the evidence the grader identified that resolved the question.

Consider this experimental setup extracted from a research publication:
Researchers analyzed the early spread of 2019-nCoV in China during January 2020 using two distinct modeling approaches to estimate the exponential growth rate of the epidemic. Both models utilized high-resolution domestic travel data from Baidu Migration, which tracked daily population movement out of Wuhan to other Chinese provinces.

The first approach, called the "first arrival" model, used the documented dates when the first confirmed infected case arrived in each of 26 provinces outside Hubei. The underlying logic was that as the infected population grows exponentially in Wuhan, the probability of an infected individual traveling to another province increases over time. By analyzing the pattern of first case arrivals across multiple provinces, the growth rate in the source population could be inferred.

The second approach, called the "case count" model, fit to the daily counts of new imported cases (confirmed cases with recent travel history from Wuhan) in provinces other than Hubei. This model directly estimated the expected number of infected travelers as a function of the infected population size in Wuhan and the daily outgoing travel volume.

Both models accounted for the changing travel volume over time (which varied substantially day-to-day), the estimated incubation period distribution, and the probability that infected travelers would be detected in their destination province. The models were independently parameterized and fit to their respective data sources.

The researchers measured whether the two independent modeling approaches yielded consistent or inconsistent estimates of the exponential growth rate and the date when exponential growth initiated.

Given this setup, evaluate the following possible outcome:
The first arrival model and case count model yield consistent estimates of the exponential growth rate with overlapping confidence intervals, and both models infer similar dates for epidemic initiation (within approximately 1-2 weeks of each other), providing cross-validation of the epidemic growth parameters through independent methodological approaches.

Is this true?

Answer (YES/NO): YES